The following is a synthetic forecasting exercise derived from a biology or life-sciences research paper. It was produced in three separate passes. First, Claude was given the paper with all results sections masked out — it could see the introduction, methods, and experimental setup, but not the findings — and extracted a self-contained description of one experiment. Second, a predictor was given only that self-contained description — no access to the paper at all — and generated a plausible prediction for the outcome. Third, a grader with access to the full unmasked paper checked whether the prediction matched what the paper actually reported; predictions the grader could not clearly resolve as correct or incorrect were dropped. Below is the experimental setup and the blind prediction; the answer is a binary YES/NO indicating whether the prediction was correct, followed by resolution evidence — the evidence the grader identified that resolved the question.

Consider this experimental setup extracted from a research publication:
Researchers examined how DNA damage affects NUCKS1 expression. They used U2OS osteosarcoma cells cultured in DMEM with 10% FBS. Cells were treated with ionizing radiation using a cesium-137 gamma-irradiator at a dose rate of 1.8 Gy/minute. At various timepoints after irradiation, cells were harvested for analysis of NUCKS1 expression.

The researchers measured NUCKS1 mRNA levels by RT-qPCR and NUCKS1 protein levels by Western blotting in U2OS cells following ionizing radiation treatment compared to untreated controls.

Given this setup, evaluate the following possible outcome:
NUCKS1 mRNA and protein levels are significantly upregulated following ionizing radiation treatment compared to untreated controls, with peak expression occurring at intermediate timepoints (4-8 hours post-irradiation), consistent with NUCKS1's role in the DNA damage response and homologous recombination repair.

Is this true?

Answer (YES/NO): NO